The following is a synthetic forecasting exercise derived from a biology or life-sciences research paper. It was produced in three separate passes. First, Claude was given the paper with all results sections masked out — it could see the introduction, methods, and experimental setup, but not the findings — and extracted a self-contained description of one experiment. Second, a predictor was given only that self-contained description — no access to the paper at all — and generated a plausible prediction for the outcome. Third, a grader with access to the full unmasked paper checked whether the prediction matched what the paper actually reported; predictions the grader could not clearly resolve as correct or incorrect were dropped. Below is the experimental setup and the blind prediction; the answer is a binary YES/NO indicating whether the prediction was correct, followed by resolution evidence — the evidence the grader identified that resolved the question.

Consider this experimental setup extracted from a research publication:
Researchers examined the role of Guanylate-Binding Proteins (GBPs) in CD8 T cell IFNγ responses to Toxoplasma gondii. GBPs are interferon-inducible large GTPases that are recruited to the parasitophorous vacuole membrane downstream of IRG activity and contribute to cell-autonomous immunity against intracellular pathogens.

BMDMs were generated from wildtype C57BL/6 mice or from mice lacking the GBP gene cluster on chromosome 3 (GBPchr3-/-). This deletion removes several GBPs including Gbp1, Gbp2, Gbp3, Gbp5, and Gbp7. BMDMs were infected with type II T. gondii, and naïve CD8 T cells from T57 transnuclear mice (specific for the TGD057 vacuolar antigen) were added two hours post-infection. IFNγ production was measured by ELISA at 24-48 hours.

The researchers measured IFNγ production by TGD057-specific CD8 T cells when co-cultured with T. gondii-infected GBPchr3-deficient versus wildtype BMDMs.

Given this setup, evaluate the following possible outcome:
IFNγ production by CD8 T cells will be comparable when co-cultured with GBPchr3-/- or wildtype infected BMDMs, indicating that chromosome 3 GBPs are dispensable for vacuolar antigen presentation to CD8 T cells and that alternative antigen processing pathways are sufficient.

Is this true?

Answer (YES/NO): YES